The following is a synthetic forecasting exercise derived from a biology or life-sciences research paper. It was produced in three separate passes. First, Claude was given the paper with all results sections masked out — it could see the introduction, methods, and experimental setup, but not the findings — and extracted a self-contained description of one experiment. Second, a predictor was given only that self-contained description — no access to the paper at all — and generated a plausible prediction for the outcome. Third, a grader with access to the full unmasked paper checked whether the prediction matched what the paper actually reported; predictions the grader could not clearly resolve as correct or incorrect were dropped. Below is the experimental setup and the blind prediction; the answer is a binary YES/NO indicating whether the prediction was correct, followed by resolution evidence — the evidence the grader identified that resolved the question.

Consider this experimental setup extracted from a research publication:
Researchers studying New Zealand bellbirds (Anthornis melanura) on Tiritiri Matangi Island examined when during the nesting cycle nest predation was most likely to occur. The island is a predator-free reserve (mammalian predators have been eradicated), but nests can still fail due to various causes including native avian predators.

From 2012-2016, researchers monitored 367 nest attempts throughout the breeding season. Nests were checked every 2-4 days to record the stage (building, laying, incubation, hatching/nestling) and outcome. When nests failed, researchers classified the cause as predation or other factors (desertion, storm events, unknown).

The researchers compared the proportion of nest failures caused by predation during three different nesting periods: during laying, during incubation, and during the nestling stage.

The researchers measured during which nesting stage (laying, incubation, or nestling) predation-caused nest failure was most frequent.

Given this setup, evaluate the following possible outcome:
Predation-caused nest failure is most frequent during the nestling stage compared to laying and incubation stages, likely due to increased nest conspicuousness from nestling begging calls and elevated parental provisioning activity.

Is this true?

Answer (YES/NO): YES